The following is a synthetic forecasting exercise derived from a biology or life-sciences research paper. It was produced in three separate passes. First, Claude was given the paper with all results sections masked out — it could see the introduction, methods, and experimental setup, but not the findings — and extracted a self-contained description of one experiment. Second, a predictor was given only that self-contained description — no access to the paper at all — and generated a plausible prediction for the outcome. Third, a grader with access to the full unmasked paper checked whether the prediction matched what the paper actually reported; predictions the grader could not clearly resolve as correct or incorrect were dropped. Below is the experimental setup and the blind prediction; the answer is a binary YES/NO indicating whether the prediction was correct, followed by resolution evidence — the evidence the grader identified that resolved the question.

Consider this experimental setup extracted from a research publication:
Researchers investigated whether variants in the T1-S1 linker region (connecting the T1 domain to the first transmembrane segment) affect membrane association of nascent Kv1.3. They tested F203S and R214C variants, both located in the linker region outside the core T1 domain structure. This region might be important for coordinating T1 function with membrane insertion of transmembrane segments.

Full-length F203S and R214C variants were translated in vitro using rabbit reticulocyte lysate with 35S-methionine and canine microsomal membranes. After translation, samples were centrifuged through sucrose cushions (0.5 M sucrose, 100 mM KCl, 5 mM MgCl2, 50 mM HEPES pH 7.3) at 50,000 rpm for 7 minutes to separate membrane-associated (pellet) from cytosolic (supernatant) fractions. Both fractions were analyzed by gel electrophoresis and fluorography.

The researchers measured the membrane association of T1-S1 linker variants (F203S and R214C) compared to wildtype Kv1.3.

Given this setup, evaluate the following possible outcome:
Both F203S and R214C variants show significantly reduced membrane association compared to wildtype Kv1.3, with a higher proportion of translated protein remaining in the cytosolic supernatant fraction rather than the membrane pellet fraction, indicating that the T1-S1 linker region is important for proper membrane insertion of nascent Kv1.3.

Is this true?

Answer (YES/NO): NO